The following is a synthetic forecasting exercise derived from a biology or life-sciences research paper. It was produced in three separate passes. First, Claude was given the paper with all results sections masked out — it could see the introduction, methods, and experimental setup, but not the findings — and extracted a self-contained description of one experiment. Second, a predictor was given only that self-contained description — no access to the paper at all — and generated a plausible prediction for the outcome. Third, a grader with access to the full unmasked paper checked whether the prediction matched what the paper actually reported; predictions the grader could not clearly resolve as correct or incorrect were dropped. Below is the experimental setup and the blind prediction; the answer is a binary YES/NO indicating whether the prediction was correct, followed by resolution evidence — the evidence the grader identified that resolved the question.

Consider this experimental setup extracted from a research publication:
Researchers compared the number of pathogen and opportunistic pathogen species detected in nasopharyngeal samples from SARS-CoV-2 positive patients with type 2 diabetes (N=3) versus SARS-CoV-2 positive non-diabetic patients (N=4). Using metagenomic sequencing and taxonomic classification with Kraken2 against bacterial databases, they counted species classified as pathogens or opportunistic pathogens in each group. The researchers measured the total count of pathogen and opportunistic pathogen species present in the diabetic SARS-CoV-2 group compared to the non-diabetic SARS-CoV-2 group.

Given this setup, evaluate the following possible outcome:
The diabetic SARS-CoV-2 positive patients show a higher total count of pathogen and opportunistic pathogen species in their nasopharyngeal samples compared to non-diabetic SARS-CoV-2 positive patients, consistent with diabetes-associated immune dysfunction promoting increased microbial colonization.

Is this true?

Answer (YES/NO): YES